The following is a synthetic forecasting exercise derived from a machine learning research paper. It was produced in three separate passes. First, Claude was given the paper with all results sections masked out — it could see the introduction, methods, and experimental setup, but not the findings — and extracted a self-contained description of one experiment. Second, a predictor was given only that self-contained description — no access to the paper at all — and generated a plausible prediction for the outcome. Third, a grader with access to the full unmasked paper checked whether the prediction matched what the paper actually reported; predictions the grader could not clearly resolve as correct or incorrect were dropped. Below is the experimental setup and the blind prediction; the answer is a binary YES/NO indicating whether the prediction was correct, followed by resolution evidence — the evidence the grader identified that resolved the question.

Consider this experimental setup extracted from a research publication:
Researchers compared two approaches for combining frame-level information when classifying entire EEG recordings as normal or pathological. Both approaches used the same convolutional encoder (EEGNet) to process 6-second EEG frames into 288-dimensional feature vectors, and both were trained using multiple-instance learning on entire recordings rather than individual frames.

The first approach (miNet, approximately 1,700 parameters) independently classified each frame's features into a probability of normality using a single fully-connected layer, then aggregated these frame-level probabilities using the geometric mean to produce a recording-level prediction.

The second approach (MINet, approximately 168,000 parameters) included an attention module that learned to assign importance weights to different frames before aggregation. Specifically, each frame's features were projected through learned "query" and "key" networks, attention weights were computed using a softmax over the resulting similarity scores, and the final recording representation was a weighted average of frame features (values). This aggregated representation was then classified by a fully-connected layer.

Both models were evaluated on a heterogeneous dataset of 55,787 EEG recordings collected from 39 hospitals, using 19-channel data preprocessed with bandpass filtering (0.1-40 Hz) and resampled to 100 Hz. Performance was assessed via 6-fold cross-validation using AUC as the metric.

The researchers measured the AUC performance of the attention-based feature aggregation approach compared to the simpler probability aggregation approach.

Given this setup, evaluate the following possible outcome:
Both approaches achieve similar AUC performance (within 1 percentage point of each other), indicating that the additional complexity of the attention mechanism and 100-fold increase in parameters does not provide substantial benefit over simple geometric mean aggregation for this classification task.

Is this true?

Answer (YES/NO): NO